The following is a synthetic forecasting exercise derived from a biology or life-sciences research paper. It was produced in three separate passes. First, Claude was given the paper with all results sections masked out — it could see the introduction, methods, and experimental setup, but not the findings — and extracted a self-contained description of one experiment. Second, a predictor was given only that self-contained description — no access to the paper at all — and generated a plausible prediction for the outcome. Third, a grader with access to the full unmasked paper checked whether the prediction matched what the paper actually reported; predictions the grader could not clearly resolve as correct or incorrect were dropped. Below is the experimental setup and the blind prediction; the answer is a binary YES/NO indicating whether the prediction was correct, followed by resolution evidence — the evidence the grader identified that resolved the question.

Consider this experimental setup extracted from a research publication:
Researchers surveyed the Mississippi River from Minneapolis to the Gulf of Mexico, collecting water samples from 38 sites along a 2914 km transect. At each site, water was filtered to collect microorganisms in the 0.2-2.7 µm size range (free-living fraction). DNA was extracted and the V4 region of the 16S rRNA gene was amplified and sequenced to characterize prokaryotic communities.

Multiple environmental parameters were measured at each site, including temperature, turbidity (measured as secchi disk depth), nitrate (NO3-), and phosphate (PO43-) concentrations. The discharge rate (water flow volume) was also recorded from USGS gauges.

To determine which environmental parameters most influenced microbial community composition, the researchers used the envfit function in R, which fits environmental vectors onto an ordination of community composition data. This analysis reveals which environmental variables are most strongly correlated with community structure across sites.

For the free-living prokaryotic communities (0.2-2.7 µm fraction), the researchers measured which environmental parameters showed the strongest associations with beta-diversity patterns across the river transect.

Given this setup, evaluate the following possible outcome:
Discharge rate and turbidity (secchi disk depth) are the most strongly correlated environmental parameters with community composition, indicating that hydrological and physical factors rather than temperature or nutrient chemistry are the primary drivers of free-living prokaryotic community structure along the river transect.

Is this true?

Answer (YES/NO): NO